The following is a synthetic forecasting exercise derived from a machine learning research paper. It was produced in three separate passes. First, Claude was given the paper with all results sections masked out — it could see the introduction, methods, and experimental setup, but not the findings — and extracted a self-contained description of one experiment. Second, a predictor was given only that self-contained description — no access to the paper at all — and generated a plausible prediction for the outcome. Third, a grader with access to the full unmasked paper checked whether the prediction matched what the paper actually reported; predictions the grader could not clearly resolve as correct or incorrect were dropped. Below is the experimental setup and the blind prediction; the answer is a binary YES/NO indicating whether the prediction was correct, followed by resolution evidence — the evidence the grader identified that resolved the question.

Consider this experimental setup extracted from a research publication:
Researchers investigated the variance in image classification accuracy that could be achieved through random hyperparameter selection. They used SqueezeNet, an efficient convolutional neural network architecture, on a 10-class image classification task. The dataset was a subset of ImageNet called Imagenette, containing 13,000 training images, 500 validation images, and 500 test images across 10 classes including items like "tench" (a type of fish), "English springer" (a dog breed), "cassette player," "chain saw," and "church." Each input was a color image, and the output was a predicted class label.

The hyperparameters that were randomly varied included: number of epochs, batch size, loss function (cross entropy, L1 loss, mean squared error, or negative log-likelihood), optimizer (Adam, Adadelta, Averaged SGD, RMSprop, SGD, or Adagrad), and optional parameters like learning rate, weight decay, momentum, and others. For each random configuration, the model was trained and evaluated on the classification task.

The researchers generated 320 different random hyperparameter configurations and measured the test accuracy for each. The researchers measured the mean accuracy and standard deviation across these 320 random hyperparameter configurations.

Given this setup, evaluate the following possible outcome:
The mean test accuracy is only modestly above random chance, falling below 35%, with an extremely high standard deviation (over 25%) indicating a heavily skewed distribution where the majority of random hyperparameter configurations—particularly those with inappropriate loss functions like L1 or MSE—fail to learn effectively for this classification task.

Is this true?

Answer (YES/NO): NO